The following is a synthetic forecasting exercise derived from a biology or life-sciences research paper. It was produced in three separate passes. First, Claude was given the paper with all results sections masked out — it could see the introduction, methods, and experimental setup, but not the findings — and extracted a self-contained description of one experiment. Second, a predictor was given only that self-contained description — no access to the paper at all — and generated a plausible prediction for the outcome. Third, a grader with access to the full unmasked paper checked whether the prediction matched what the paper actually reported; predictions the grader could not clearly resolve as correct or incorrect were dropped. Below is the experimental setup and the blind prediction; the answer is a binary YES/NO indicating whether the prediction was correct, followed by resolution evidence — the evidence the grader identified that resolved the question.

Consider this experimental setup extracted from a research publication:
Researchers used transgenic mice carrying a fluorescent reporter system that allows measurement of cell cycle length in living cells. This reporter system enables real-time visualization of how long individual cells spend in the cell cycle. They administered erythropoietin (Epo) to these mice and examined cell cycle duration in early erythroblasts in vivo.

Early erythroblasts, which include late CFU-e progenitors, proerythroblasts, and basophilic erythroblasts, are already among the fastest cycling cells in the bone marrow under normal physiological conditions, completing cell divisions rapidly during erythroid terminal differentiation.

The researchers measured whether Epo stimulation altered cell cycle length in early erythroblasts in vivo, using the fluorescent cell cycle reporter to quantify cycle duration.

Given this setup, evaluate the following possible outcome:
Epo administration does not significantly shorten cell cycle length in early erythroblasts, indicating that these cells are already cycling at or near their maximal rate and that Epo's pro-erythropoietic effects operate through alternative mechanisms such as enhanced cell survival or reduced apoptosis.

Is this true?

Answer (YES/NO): NO